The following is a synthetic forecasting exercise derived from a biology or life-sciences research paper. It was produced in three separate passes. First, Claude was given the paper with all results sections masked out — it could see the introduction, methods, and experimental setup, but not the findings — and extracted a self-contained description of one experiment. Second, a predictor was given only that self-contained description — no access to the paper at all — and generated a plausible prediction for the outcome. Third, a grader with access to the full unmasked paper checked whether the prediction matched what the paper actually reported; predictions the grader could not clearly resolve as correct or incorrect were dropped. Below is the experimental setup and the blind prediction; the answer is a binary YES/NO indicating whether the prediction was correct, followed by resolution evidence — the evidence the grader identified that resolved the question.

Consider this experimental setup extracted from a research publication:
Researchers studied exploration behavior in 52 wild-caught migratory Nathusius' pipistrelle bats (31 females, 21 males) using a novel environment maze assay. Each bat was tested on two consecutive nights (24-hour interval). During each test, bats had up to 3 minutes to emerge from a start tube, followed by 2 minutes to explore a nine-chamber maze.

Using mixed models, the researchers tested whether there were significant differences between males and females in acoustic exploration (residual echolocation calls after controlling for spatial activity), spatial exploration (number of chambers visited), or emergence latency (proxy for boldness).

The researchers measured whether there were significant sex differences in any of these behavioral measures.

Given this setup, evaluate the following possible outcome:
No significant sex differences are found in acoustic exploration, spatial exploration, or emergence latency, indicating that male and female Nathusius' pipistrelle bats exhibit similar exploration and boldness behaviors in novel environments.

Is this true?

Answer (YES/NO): NO